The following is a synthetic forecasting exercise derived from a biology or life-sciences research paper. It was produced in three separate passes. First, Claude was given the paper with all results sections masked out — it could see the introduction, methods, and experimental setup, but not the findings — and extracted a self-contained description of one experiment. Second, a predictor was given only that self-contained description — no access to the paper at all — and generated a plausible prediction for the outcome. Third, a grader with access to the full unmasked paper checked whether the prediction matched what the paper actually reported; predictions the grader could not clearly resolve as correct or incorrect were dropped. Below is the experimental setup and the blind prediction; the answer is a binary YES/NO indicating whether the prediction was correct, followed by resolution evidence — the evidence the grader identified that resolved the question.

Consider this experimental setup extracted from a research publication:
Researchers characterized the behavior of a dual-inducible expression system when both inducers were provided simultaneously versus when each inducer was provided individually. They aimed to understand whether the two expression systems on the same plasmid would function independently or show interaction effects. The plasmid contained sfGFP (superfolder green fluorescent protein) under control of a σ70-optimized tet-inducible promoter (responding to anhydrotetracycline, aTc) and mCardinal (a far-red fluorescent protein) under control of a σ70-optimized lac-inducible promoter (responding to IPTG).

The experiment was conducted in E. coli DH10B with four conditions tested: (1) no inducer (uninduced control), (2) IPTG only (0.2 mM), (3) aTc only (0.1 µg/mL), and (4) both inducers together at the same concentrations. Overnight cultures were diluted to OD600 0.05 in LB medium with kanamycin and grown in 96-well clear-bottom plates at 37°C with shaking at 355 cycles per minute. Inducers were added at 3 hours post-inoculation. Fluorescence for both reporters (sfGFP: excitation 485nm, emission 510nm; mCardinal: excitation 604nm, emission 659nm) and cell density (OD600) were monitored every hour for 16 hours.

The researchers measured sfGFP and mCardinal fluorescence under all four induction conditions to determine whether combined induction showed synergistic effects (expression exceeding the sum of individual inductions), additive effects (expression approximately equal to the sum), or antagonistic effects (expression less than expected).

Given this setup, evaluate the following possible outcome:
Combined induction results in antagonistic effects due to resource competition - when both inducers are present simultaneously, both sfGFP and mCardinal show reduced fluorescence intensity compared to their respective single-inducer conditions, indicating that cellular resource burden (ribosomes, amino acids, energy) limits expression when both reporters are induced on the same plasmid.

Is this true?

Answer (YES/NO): NO